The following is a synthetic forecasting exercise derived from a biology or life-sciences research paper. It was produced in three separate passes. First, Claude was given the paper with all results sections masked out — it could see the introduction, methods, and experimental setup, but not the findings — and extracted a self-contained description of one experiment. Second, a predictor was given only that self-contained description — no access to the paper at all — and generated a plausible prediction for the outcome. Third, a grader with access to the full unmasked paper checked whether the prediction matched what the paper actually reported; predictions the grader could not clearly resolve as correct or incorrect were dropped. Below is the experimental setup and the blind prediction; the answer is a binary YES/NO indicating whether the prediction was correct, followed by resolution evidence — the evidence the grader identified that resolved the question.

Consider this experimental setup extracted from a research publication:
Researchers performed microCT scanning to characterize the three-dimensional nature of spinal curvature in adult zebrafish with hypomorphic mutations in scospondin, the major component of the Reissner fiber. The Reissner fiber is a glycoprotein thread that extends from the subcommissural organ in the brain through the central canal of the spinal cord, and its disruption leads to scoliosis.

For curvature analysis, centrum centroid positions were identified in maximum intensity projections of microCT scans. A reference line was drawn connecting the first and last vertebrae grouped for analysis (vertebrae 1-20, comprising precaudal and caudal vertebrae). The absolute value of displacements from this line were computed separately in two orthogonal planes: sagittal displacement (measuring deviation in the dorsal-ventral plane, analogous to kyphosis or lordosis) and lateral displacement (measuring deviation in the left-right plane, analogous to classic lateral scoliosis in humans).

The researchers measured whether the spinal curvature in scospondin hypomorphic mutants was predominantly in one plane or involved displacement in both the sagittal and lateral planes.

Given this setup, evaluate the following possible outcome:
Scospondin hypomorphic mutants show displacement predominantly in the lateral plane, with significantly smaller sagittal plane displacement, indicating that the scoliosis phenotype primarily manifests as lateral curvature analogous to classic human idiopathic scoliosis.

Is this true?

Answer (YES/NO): NO